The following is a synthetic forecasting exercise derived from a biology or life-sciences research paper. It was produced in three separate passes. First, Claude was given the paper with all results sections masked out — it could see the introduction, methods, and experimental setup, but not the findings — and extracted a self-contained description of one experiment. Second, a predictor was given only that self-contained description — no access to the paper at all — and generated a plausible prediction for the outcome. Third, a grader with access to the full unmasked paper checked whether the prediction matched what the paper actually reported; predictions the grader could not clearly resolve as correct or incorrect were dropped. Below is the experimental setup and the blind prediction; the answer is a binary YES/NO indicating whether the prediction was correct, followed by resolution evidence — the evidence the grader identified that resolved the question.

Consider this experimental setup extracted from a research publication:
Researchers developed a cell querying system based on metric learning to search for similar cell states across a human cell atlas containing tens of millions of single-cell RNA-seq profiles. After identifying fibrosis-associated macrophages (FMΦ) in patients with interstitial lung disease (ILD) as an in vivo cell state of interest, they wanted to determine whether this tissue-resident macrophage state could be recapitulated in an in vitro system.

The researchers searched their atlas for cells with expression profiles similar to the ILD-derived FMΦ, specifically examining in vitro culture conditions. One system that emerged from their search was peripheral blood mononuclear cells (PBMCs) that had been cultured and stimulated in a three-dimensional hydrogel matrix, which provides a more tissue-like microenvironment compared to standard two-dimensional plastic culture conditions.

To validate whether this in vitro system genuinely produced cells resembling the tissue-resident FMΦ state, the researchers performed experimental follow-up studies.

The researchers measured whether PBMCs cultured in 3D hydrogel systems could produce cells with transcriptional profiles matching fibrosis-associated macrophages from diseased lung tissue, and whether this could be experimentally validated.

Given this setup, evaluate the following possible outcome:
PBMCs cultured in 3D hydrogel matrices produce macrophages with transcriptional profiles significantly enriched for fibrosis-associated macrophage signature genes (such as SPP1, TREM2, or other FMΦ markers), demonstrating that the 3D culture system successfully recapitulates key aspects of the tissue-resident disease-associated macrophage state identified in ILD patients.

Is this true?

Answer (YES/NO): YES